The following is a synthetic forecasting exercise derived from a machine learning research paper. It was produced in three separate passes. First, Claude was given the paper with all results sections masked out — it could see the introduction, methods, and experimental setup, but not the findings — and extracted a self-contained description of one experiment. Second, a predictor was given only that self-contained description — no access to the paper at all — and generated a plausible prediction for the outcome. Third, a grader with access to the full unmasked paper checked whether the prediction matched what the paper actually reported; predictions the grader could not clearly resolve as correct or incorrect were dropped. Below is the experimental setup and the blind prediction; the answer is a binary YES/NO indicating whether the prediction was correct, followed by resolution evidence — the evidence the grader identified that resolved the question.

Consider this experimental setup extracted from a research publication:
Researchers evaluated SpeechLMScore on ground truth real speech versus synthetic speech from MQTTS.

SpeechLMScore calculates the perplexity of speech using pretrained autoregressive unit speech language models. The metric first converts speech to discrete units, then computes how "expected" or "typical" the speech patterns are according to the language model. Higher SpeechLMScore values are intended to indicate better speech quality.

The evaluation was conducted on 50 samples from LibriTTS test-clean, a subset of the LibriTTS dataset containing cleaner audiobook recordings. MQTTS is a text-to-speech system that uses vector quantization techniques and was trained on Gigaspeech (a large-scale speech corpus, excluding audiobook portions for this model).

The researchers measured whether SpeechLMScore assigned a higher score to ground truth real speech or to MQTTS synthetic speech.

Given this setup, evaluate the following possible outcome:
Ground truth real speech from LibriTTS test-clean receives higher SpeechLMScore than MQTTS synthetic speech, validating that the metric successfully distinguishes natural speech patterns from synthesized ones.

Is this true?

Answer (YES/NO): NO